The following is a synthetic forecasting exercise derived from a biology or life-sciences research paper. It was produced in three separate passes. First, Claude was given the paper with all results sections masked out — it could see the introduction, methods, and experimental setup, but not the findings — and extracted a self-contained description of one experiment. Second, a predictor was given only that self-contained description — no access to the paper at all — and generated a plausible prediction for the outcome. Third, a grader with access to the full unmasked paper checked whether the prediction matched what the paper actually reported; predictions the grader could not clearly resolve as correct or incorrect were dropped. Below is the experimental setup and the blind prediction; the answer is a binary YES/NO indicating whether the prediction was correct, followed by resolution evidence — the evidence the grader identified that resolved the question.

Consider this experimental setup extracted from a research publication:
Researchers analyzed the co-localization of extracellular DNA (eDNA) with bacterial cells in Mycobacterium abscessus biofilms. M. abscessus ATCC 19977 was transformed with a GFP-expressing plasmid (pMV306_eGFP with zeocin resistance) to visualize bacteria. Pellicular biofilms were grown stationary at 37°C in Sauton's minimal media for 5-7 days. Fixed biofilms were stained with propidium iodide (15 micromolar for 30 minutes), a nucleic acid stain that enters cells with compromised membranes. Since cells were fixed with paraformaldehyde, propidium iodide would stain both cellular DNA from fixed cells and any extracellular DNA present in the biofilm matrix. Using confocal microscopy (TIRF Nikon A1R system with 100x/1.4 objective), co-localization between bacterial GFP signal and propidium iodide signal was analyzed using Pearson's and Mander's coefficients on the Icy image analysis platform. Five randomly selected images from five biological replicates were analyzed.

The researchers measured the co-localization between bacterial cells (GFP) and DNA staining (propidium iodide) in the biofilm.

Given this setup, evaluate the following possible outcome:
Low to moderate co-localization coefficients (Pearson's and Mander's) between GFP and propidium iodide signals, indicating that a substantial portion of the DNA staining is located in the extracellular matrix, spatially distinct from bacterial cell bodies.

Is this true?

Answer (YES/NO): YES